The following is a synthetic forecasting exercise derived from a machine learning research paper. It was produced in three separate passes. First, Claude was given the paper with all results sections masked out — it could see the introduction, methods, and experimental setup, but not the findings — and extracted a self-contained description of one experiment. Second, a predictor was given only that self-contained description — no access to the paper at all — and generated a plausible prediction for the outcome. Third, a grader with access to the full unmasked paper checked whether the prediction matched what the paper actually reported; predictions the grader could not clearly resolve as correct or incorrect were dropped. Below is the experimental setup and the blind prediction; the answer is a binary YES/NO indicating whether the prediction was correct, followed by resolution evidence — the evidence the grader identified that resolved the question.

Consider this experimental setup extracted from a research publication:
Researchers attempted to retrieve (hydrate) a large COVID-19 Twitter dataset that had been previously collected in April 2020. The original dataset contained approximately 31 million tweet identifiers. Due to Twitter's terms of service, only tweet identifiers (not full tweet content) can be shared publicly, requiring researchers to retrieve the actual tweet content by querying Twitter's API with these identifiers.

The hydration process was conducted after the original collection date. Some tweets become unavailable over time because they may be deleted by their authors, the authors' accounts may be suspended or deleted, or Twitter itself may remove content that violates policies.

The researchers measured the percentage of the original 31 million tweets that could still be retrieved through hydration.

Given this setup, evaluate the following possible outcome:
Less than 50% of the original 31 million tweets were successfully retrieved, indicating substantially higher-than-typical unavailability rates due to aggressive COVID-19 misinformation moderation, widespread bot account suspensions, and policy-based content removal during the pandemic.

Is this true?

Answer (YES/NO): NO